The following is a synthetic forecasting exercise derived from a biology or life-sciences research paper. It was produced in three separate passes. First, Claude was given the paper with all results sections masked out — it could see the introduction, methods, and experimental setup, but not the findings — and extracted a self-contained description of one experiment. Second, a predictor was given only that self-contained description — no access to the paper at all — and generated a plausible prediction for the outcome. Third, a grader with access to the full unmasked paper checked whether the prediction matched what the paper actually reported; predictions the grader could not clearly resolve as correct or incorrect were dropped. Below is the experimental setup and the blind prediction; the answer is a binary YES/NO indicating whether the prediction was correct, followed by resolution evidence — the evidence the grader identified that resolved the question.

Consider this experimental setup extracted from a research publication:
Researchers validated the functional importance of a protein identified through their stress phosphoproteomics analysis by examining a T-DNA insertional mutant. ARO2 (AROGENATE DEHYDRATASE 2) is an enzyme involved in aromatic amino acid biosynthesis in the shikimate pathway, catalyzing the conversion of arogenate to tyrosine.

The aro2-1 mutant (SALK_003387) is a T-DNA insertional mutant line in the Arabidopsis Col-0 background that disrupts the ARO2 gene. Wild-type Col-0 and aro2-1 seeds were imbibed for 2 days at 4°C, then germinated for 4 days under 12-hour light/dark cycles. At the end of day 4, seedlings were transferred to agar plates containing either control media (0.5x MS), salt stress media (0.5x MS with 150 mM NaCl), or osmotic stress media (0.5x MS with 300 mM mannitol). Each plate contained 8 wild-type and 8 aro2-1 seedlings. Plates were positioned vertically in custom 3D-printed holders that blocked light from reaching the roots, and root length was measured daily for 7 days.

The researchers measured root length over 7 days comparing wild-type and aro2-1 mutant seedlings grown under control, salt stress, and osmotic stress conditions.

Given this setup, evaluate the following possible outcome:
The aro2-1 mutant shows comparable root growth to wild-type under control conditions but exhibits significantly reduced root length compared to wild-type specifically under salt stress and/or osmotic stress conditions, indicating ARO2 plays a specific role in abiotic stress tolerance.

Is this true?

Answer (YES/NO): YES